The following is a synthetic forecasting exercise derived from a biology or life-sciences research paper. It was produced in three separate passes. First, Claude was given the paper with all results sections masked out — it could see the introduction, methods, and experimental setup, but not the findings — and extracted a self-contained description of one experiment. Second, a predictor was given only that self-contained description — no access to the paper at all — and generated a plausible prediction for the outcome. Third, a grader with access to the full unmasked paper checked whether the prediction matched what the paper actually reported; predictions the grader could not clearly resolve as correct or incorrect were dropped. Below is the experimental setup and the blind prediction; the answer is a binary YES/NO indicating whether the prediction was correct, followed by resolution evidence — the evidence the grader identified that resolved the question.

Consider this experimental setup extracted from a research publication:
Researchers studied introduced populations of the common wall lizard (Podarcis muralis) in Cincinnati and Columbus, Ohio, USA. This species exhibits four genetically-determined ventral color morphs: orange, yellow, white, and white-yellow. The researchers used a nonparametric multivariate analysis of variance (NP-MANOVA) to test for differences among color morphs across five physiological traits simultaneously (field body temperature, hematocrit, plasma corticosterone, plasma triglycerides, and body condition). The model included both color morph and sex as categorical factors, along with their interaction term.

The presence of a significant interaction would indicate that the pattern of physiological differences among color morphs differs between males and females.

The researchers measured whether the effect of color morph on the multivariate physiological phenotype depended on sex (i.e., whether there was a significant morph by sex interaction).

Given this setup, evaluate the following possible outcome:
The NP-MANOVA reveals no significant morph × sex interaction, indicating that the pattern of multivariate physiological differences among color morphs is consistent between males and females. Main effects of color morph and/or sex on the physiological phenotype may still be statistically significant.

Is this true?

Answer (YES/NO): YES